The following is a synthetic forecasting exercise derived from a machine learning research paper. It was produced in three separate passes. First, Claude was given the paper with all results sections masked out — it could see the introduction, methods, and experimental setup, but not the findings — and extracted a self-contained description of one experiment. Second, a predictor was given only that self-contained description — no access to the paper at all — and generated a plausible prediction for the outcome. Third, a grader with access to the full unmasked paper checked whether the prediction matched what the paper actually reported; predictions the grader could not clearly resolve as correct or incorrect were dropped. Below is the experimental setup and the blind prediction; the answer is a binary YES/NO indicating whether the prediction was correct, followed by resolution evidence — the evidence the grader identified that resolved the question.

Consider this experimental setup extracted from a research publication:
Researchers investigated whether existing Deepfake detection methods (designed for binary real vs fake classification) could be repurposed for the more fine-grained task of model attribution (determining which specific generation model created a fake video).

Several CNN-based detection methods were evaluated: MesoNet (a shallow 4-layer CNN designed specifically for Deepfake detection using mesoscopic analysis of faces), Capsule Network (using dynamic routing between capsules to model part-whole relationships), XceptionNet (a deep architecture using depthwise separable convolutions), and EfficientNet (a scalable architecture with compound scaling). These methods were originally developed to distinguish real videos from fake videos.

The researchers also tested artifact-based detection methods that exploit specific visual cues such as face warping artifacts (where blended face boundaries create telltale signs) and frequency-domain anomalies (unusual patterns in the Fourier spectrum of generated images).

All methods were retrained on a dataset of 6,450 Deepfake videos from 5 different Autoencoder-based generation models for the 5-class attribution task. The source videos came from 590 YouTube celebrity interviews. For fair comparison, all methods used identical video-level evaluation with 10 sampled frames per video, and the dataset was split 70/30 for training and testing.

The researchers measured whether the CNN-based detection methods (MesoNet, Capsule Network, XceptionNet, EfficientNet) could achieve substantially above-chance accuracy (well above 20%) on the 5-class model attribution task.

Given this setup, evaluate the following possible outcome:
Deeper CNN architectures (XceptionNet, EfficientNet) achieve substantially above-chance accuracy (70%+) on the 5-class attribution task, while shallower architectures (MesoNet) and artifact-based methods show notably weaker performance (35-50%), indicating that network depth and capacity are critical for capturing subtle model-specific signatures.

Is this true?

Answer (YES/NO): NO